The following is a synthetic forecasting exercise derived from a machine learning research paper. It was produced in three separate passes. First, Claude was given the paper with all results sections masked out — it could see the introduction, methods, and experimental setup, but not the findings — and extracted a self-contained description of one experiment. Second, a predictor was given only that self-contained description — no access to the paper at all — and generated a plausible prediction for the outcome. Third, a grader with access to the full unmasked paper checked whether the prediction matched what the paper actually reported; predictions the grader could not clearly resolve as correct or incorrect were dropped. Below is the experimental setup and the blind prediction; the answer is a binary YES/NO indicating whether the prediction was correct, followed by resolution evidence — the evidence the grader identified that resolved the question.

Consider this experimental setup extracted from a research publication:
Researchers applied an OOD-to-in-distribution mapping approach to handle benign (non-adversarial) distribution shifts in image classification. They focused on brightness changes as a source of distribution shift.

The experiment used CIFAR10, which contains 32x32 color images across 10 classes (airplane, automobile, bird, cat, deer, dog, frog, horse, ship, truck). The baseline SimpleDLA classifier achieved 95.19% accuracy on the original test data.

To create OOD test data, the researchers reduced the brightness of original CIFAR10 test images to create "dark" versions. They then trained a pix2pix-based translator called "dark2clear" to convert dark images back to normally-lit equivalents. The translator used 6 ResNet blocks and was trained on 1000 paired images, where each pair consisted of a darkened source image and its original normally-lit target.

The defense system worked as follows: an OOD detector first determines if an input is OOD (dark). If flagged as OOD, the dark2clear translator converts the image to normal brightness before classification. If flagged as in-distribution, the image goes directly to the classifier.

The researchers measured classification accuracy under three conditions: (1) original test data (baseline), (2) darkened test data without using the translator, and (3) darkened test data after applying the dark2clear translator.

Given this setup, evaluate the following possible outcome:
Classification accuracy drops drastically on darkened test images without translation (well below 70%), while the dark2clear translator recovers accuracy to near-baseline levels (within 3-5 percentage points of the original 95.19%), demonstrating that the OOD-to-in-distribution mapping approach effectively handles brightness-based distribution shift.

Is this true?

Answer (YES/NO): NO